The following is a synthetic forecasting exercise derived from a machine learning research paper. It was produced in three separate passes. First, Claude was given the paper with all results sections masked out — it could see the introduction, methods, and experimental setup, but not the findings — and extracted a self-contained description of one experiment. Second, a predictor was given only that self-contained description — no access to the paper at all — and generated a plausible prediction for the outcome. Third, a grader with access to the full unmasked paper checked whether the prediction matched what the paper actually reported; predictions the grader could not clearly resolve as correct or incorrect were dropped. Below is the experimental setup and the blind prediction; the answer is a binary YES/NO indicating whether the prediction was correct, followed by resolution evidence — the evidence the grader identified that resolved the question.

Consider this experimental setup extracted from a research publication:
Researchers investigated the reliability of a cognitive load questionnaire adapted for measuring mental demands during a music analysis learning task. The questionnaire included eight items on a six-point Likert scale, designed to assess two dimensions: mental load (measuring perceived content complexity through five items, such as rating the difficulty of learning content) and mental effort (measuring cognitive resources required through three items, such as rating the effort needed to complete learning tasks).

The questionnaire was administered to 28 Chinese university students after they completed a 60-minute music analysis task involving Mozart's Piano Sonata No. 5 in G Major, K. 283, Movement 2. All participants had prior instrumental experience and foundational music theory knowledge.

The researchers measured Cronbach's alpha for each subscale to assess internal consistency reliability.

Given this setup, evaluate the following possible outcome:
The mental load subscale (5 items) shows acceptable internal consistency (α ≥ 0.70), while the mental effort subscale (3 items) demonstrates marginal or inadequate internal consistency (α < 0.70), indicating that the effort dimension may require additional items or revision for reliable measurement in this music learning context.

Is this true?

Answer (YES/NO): NO